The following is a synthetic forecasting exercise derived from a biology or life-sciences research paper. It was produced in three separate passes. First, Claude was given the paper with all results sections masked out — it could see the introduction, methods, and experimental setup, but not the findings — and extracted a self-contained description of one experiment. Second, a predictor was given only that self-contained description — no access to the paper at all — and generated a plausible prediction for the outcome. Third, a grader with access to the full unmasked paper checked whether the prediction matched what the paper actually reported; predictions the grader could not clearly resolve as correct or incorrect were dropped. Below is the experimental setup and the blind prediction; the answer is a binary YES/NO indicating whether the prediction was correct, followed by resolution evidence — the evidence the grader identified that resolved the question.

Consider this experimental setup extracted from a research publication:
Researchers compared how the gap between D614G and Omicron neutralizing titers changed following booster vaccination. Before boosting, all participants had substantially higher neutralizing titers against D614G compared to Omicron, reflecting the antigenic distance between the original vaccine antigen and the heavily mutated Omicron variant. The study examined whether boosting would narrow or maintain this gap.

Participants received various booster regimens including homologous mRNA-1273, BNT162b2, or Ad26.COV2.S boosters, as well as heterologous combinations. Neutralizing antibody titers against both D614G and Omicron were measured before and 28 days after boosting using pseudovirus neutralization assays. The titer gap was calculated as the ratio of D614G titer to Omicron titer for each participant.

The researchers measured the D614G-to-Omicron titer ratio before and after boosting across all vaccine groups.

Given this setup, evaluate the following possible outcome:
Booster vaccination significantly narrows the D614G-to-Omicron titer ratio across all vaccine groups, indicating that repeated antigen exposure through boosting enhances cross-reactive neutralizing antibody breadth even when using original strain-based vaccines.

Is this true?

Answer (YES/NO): YES